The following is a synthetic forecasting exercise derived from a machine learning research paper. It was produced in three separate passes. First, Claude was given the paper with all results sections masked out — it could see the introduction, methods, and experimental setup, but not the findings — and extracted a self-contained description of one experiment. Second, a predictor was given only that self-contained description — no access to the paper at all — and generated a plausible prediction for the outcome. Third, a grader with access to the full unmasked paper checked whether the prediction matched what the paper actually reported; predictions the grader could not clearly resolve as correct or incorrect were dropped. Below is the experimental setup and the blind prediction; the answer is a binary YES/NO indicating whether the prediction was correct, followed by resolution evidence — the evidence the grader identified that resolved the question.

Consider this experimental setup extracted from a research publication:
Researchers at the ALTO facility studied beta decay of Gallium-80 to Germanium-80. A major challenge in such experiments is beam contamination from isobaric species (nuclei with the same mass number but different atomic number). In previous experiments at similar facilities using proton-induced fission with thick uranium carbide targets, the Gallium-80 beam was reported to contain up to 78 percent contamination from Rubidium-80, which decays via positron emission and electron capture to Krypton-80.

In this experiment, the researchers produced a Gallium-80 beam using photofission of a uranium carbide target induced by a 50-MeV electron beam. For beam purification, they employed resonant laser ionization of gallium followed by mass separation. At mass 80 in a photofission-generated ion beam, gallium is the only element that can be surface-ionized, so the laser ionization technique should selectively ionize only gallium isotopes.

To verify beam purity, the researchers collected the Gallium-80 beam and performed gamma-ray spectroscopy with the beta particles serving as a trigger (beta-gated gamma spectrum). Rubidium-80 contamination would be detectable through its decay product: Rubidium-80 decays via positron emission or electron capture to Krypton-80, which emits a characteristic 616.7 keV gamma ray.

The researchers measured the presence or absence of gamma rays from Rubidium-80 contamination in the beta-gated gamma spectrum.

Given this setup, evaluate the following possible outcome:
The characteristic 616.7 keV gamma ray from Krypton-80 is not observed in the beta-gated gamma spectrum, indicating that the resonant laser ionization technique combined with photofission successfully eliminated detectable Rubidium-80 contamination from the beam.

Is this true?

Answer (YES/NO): YES